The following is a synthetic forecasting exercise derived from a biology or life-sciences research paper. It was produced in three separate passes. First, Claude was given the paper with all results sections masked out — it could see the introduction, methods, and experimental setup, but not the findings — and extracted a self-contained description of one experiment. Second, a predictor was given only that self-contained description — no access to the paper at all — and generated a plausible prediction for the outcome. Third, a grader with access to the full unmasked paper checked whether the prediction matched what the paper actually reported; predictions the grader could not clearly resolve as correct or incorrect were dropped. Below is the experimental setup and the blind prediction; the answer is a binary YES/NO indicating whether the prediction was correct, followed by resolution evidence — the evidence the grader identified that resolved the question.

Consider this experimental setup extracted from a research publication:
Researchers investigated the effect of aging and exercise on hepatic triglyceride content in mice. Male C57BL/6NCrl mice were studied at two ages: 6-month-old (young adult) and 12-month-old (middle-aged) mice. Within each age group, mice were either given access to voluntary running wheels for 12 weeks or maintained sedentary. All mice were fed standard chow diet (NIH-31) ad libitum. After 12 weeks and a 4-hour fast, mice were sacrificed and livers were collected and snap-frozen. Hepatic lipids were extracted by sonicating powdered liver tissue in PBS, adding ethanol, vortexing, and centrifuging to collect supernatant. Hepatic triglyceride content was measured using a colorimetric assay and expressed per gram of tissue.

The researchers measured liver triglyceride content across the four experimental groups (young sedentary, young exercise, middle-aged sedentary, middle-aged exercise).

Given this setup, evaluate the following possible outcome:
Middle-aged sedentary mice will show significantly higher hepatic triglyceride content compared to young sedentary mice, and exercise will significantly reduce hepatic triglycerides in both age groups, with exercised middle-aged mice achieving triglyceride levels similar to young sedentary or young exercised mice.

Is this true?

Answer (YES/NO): NO